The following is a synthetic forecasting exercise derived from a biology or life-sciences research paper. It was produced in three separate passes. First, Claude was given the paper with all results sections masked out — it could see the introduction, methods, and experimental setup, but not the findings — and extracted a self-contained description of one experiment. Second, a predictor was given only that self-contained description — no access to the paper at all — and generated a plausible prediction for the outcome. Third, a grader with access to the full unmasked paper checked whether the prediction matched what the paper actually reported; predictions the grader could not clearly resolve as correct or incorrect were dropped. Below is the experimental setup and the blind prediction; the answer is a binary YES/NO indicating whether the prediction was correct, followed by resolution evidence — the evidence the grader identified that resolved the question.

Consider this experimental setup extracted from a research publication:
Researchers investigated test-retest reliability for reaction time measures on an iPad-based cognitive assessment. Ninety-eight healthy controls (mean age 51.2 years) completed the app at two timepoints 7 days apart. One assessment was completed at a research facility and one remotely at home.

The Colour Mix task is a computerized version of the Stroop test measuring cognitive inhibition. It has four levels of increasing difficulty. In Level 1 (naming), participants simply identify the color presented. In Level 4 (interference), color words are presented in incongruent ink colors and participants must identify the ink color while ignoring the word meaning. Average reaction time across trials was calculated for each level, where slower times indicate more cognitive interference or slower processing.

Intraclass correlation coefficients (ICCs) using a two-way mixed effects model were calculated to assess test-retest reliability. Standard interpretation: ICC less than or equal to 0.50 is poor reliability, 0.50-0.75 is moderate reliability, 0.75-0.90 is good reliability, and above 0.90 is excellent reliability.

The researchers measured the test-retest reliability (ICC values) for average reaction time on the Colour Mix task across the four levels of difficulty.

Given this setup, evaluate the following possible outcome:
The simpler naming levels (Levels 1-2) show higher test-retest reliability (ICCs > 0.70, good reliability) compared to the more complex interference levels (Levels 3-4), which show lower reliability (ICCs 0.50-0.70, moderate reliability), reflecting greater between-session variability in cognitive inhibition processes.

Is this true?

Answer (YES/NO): NO